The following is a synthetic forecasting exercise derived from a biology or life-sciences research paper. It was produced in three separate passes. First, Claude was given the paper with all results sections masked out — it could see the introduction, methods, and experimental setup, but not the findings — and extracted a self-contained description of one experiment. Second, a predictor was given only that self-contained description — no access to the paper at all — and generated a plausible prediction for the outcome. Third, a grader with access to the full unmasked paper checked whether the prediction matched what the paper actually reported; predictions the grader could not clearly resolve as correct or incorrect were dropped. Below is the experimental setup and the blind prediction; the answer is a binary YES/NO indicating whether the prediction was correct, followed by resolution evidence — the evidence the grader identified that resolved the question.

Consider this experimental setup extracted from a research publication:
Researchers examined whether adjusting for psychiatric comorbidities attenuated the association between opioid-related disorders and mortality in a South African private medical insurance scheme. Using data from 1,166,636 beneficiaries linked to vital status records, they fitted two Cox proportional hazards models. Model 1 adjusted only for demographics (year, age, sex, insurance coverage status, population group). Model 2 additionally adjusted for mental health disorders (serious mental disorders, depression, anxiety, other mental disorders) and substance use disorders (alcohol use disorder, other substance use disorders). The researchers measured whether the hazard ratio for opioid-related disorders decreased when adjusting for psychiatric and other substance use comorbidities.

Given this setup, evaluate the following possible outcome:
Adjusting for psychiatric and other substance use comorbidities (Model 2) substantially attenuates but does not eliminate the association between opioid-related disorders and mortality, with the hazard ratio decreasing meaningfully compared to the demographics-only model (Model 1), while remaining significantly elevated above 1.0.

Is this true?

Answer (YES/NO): YES